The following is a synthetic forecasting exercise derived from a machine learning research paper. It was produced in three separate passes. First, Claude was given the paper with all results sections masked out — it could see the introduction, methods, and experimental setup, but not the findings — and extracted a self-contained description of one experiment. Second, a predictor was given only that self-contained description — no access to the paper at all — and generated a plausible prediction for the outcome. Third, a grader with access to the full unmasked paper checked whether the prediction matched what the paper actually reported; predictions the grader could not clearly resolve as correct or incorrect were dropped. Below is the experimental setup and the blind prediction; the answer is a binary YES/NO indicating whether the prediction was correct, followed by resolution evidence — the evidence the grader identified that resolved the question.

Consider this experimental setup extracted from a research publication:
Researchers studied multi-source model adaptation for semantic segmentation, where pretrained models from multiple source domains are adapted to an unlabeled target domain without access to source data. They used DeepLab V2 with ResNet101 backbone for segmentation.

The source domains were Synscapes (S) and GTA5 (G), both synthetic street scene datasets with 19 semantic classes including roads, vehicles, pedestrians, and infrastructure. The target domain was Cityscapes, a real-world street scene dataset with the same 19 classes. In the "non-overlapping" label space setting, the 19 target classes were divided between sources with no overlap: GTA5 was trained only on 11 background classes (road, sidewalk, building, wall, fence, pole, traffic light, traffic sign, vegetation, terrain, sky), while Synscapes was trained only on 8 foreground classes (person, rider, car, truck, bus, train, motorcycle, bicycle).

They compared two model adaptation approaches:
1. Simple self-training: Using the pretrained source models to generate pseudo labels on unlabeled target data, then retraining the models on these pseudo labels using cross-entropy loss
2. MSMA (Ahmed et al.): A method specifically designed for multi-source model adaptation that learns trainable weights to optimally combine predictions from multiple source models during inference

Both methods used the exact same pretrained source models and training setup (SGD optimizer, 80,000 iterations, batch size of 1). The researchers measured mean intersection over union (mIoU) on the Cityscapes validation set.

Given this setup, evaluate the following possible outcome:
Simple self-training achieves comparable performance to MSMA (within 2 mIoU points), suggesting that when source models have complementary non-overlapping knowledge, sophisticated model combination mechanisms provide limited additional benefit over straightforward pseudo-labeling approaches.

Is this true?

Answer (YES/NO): NO